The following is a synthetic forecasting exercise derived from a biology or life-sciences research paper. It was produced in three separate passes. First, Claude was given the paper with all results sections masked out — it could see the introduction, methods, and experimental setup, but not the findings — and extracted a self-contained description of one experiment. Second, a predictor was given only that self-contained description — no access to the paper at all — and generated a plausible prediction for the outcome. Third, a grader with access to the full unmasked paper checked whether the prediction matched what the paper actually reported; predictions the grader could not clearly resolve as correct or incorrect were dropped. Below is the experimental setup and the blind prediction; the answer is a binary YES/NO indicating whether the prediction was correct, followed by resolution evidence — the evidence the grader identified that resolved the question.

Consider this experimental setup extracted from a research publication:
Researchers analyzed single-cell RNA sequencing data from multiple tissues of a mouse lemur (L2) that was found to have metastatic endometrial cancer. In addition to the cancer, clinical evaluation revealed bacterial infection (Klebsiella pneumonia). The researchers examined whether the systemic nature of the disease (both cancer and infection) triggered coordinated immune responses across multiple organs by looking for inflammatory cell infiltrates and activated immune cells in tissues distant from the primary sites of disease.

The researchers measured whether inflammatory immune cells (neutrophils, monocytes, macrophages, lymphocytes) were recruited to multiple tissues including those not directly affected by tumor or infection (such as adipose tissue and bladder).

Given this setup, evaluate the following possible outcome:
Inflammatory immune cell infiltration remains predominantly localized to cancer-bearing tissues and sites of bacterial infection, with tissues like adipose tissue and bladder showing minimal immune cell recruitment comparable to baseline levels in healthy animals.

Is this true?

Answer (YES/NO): NO